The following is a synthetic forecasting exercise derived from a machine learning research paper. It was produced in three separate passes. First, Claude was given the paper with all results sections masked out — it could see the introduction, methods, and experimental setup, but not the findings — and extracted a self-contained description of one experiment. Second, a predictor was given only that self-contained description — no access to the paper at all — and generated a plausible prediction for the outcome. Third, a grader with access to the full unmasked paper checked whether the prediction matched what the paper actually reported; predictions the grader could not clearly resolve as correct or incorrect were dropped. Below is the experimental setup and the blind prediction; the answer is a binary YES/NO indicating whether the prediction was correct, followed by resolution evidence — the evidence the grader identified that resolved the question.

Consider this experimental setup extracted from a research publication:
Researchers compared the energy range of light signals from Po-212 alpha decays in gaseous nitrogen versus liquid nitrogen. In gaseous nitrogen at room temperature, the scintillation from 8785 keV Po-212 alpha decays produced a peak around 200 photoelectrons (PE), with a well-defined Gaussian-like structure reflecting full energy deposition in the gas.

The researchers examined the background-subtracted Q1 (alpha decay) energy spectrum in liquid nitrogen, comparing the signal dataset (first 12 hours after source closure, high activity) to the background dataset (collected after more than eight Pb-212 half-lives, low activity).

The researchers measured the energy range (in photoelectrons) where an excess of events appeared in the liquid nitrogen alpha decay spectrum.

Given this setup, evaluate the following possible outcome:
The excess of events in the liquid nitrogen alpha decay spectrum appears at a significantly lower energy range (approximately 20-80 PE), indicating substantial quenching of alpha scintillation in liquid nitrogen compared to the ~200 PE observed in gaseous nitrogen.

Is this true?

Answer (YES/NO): NO